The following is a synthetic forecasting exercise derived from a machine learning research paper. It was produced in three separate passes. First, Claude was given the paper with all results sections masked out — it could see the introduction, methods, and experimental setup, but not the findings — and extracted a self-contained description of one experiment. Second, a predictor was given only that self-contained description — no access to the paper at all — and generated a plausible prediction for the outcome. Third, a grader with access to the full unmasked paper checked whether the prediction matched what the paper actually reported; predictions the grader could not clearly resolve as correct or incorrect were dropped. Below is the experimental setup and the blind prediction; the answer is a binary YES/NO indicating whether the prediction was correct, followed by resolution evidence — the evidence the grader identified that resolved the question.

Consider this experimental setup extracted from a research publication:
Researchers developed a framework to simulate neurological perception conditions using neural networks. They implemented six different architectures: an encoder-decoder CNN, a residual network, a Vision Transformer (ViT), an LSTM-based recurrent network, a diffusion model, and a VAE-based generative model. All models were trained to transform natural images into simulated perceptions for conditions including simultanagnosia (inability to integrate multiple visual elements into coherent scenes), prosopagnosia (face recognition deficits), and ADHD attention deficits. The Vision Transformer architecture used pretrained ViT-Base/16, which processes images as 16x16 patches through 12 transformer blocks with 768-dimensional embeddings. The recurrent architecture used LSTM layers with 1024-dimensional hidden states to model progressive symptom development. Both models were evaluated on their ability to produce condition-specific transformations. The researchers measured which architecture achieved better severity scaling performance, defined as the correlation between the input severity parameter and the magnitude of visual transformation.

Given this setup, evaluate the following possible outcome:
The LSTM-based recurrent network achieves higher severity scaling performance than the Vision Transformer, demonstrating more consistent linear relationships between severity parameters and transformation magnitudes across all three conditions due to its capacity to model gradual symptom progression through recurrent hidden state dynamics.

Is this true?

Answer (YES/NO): NO